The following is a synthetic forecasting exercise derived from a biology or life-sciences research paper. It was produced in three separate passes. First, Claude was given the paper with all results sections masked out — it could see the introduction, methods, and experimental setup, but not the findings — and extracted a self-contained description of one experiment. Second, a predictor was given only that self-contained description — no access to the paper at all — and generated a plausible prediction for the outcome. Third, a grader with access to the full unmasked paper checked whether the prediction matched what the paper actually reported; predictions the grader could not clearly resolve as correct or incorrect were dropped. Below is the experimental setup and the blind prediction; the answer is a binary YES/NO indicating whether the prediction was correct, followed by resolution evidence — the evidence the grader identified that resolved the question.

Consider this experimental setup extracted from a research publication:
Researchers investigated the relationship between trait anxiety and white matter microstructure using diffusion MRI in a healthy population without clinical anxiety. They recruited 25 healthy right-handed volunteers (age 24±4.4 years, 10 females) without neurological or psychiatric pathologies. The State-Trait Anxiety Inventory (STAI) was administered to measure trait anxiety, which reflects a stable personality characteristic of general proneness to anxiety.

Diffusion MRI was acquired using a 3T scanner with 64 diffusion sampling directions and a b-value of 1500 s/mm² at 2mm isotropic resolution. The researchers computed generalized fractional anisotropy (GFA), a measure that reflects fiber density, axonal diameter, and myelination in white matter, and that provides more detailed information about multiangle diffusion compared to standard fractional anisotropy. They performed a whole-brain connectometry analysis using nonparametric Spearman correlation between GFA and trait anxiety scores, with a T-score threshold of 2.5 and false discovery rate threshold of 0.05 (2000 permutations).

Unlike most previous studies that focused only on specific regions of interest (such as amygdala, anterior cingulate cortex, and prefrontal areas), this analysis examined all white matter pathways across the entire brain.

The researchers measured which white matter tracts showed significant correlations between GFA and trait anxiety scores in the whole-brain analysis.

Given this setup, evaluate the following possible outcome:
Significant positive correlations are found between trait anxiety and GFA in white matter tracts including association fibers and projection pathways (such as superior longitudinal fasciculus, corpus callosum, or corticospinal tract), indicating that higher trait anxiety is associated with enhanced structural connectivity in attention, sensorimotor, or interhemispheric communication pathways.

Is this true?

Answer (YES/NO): YES